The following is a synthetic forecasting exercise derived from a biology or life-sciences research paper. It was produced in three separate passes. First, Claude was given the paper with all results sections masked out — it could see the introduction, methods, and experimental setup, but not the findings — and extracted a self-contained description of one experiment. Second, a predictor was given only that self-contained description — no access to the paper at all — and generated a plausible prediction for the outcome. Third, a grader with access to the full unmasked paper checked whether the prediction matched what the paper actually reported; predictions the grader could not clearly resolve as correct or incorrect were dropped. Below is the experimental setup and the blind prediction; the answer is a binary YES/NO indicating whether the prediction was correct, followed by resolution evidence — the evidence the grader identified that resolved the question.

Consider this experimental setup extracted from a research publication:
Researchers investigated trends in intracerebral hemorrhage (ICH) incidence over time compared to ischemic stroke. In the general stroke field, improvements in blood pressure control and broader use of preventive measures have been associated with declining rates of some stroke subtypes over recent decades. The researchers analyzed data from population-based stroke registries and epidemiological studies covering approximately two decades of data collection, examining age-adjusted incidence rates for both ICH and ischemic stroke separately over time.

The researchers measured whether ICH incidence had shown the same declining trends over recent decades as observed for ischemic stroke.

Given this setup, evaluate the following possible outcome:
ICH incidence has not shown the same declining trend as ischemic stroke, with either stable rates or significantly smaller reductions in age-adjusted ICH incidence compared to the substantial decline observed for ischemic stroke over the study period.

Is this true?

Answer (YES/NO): YES